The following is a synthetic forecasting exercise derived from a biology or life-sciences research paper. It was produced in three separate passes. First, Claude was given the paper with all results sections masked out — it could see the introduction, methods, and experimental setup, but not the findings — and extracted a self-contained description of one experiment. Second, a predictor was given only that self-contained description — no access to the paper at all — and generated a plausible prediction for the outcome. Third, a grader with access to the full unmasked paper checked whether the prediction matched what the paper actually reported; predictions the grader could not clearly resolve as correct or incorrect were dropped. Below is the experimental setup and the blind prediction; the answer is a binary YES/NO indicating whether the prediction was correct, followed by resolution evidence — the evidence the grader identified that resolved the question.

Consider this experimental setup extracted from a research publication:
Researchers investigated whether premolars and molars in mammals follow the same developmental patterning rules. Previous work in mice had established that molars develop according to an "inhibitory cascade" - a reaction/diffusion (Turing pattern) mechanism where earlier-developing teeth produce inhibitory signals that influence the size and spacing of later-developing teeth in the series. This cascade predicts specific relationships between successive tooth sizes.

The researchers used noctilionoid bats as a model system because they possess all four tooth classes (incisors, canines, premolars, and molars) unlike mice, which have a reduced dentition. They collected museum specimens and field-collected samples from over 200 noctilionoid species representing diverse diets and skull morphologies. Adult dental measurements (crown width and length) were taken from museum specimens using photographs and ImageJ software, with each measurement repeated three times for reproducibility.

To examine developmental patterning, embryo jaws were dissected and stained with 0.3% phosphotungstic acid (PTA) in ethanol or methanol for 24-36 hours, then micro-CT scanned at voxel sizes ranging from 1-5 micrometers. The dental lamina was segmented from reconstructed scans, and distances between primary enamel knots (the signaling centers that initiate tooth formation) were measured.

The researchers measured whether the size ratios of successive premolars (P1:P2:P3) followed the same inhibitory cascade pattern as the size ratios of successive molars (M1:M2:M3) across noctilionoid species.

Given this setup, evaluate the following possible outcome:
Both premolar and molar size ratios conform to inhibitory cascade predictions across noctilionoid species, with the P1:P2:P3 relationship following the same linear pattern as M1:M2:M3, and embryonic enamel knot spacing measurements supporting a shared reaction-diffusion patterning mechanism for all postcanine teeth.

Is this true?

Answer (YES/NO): NO